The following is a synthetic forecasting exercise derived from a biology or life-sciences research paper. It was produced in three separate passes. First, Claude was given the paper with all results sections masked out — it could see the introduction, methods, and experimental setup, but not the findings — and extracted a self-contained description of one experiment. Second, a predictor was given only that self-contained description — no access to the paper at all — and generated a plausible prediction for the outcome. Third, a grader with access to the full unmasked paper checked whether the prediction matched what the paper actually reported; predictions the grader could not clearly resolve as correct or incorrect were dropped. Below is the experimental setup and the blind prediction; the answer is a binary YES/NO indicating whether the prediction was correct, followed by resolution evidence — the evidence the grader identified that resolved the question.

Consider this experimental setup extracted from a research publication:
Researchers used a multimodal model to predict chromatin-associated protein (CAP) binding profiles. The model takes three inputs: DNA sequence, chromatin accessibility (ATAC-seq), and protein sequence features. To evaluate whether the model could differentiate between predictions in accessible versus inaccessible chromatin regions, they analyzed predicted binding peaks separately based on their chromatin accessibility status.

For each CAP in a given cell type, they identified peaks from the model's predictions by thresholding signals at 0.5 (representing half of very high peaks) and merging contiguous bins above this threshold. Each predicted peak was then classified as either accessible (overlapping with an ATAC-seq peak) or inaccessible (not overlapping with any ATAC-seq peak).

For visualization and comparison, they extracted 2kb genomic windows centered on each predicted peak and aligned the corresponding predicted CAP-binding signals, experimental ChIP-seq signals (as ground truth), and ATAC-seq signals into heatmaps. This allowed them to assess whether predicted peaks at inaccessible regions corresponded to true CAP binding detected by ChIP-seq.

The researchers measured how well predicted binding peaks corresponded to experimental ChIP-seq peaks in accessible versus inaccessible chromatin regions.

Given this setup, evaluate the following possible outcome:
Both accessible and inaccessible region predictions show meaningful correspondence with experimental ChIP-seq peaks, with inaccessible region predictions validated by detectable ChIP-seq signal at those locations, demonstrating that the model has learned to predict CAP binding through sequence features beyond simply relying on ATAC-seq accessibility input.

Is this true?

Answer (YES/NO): YES